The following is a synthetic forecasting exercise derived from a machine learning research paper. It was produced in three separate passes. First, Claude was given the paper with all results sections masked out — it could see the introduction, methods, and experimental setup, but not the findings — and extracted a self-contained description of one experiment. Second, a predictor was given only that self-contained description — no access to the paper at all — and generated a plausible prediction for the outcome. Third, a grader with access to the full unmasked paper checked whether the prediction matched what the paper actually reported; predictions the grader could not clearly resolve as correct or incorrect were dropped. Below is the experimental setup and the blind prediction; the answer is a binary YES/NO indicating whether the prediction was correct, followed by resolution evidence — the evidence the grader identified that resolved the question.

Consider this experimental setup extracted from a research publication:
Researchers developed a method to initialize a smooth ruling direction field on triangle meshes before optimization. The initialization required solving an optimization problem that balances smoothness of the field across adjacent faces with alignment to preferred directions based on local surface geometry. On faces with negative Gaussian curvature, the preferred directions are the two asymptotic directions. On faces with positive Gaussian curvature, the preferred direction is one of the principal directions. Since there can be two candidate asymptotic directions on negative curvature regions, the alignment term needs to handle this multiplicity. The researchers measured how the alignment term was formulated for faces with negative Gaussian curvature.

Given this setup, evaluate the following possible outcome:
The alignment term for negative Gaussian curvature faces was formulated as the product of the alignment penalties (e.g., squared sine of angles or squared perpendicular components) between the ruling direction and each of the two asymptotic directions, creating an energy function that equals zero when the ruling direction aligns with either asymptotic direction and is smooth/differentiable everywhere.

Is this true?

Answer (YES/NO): NO